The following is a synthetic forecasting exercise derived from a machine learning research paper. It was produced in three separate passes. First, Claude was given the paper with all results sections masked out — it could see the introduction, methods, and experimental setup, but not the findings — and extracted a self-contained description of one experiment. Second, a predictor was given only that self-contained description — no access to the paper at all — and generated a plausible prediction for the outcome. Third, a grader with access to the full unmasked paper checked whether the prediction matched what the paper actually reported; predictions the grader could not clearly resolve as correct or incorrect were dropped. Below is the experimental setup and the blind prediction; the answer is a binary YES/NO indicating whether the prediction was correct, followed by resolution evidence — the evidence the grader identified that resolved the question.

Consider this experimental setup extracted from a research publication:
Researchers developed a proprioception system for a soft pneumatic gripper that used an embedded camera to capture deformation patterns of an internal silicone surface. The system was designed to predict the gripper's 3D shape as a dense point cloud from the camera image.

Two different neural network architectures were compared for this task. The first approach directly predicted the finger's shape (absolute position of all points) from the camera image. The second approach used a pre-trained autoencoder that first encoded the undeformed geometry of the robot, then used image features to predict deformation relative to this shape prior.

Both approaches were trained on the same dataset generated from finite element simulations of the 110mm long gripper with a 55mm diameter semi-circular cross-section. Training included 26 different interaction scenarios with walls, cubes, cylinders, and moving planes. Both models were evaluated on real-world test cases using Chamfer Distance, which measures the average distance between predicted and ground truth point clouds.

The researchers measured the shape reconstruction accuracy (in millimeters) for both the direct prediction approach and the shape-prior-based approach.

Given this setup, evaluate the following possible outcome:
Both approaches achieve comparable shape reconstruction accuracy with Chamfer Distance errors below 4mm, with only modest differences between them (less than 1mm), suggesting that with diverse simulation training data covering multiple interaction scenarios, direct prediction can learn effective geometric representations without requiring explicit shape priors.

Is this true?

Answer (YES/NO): NO